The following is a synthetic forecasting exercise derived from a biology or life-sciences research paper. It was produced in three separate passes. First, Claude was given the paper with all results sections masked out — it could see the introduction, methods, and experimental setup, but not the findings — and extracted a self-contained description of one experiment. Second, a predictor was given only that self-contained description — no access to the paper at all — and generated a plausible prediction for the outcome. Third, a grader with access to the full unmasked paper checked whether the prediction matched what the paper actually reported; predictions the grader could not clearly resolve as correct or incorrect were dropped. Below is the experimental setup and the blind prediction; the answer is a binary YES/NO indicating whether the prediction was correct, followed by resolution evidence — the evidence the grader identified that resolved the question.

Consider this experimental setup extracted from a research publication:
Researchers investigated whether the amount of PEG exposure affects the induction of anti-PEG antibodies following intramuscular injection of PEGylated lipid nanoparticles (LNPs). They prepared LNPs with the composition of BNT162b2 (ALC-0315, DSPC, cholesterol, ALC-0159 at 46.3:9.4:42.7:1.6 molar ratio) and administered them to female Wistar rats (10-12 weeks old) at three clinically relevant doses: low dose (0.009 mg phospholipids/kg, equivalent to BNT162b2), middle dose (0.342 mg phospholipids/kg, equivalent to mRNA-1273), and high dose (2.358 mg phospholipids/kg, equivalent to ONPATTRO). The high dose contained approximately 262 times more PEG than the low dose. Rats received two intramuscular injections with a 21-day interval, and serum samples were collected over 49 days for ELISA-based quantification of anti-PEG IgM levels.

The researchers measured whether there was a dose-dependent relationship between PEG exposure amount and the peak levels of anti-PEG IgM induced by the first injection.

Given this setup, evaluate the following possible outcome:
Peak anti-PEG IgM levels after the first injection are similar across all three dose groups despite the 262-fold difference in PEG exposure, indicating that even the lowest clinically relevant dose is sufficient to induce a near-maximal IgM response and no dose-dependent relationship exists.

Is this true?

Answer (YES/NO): NO